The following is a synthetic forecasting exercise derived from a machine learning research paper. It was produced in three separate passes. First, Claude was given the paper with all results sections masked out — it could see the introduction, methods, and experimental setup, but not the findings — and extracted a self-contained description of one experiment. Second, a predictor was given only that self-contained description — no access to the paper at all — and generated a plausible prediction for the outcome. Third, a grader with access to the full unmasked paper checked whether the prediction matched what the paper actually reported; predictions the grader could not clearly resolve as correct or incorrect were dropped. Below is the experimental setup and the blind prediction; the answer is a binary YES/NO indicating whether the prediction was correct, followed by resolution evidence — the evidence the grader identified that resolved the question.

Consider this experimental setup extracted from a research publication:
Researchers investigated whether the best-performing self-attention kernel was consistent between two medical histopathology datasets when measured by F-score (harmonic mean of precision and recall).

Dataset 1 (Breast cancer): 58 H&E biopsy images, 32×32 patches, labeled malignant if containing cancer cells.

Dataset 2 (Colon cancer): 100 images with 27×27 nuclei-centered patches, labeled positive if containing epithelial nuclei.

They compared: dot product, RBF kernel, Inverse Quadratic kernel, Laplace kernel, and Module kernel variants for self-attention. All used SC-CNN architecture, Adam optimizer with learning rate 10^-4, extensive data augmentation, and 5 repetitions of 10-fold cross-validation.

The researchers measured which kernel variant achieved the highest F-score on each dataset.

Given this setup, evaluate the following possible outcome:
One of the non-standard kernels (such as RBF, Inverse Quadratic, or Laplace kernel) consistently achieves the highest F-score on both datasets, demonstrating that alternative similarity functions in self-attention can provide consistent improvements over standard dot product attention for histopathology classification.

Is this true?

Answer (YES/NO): NO